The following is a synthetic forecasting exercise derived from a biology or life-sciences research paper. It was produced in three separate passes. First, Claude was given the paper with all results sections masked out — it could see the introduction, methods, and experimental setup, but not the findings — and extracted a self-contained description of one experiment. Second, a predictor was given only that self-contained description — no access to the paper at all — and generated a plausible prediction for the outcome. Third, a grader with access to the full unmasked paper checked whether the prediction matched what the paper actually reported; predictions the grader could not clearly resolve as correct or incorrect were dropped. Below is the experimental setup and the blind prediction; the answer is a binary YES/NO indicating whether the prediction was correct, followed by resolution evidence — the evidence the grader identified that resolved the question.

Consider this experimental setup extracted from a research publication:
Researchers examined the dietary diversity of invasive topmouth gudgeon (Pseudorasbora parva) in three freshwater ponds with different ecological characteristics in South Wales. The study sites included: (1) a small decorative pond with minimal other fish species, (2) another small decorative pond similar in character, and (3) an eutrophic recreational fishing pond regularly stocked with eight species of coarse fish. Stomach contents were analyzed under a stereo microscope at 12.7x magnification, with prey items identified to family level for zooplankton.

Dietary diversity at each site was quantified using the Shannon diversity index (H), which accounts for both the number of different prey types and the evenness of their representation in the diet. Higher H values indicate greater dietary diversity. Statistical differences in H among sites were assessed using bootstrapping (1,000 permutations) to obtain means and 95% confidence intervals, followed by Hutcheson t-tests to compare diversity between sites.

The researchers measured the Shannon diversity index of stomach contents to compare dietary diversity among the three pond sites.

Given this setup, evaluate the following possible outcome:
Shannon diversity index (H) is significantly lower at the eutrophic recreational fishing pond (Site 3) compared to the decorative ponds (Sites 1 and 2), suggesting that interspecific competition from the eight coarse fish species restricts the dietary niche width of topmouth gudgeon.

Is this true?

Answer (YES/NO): NO